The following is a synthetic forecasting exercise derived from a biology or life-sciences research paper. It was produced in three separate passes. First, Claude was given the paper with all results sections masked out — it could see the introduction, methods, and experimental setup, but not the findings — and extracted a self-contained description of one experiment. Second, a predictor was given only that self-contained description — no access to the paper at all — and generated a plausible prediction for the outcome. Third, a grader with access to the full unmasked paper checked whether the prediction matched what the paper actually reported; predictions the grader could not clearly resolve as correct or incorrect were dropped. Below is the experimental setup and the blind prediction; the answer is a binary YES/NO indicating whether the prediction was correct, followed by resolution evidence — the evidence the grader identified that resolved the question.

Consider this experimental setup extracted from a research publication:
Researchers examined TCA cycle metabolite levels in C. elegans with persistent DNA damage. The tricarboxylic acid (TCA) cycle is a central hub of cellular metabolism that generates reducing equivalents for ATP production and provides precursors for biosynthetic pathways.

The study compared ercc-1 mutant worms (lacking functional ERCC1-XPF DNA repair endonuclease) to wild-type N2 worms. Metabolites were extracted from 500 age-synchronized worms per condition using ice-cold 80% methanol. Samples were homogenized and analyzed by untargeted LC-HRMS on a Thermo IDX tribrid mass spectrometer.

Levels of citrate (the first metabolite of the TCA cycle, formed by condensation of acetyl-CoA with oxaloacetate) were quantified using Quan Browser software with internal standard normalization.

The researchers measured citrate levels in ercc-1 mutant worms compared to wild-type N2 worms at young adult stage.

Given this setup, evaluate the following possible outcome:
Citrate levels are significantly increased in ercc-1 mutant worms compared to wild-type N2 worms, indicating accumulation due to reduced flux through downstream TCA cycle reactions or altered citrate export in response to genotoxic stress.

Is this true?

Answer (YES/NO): NO